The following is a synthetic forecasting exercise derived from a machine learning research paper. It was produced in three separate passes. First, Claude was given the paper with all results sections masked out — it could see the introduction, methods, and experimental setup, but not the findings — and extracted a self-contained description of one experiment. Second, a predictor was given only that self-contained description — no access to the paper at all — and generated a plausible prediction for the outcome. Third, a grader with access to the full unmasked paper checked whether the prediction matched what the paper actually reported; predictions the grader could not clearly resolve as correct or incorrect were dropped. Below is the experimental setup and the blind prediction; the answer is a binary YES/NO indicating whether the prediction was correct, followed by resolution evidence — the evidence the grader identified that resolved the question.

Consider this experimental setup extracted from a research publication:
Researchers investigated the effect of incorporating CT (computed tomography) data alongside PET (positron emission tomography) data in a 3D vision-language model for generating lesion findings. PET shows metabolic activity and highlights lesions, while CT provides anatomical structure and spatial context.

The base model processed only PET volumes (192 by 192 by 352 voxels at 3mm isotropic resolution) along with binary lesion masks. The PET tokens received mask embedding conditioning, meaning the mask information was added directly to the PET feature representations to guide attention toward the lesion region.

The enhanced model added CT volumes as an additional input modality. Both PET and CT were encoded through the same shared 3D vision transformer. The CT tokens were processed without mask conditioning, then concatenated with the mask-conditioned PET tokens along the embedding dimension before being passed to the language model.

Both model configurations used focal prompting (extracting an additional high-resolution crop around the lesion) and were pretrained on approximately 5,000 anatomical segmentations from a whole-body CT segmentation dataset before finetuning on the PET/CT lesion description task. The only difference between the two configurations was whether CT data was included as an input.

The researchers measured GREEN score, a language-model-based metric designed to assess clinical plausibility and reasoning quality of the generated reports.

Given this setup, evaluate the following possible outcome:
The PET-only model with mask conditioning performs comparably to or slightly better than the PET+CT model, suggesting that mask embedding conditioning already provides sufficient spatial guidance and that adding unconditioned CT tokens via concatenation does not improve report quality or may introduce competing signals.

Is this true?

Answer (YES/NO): NO